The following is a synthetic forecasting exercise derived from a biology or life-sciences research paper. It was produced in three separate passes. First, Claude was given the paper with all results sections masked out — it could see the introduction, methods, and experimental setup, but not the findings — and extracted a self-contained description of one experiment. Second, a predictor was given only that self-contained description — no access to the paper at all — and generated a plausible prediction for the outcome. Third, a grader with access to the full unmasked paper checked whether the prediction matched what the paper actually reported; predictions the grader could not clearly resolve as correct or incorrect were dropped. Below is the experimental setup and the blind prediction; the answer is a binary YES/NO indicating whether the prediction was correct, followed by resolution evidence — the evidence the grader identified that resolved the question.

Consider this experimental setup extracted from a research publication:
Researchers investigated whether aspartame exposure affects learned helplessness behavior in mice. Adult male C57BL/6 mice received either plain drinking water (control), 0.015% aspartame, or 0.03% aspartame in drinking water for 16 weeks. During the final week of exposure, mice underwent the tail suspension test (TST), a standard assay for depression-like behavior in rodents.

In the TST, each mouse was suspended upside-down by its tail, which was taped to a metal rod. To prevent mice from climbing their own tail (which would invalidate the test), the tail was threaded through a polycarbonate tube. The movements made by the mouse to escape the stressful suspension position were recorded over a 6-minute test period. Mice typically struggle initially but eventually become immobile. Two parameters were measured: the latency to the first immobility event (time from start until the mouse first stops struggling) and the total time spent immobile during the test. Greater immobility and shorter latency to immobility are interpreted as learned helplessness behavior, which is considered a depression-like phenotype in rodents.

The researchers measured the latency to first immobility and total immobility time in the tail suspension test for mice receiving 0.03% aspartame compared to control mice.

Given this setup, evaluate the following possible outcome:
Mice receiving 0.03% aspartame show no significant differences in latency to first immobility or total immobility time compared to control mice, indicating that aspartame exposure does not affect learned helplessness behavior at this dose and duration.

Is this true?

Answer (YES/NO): YES